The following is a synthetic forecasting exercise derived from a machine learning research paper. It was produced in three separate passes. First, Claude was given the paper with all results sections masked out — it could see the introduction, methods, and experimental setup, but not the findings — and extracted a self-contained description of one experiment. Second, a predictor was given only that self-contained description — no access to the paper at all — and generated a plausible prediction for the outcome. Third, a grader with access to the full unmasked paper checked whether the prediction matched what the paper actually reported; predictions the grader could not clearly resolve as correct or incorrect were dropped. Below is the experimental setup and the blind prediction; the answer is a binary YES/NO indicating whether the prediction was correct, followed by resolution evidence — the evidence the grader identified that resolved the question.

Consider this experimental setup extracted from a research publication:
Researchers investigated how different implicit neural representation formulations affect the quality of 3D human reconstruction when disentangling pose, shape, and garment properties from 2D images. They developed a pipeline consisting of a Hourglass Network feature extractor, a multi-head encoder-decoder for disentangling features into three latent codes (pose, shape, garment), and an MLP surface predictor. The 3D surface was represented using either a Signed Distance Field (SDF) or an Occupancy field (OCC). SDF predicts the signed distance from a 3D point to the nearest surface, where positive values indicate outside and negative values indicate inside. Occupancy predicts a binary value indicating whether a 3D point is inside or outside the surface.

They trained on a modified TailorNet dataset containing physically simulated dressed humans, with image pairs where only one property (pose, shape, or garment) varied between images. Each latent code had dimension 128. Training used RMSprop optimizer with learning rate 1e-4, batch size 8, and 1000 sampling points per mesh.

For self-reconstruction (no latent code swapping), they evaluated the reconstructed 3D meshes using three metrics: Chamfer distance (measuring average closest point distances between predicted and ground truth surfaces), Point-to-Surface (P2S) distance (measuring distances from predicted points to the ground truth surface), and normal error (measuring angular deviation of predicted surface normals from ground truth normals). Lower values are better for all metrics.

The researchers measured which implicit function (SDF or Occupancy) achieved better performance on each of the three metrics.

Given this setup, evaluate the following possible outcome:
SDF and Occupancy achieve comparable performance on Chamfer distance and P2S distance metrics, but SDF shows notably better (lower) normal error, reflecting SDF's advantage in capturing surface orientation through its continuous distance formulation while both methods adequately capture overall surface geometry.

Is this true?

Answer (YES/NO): NO